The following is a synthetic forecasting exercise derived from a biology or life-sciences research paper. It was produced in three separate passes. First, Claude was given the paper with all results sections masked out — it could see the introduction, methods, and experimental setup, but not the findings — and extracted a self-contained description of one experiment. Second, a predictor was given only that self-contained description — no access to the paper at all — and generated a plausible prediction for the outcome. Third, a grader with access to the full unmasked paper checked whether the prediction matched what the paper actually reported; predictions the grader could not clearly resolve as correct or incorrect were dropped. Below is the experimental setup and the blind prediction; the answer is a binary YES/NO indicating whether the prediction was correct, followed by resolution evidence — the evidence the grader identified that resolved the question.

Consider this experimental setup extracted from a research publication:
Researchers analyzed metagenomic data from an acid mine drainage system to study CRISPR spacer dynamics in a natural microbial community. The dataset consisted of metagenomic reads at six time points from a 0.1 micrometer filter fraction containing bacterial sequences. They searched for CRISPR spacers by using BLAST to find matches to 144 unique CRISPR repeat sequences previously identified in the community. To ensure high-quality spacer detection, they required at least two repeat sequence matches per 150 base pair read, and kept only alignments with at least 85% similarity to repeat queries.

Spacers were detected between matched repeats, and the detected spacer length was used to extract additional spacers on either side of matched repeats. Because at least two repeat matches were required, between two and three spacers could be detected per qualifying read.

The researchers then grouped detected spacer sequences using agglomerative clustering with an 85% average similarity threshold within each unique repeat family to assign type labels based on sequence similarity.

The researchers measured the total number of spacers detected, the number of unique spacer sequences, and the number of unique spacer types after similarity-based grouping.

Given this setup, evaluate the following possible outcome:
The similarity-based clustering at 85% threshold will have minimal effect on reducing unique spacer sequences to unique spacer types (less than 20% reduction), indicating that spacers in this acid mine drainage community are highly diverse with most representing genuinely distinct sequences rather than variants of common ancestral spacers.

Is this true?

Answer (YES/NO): NO